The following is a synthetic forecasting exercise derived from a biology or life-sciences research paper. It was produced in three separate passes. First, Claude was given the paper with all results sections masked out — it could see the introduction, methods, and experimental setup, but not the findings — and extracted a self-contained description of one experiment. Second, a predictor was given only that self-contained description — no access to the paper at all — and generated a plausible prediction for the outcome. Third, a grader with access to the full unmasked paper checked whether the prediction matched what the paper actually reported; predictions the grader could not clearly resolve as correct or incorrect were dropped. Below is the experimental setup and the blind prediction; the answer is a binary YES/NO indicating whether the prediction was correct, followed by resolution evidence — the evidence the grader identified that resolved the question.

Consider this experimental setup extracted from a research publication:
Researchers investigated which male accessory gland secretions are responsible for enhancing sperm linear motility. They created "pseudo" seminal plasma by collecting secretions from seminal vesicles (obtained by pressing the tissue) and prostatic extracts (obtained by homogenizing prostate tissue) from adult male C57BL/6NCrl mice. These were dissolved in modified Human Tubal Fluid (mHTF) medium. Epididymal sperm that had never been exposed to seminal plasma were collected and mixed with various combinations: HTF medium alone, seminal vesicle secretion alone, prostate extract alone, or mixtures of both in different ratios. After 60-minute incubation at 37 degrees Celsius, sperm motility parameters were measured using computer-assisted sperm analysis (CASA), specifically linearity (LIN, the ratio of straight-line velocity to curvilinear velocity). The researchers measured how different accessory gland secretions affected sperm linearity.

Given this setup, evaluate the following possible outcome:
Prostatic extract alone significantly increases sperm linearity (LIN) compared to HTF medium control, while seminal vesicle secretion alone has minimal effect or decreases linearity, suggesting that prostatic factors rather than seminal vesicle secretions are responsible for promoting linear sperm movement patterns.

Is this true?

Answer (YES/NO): NO